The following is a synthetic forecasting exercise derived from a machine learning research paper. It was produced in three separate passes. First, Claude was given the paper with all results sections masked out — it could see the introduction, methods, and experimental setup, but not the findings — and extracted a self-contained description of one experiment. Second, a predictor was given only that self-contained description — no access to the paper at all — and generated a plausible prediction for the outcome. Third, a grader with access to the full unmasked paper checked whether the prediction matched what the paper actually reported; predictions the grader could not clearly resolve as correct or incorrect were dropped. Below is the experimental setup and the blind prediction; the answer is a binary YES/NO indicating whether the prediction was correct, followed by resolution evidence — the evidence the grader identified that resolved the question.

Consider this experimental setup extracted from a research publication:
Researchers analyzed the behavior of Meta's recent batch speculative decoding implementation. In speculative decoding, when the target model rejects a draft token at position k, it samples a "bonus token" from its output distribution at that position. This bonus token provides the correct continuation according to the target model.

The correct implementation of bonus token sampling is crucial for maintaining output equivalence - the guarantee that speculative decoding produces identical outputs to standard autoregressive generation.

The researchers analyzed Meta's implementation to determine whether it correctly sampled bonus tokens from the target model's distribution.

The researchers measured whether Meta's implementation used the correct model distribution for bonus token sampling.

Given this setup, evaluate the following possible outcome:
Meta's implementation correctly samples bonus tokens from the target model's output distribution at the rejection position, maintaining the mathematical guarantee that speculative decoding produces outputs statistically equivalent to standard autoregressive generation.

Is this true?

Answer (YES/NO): NO